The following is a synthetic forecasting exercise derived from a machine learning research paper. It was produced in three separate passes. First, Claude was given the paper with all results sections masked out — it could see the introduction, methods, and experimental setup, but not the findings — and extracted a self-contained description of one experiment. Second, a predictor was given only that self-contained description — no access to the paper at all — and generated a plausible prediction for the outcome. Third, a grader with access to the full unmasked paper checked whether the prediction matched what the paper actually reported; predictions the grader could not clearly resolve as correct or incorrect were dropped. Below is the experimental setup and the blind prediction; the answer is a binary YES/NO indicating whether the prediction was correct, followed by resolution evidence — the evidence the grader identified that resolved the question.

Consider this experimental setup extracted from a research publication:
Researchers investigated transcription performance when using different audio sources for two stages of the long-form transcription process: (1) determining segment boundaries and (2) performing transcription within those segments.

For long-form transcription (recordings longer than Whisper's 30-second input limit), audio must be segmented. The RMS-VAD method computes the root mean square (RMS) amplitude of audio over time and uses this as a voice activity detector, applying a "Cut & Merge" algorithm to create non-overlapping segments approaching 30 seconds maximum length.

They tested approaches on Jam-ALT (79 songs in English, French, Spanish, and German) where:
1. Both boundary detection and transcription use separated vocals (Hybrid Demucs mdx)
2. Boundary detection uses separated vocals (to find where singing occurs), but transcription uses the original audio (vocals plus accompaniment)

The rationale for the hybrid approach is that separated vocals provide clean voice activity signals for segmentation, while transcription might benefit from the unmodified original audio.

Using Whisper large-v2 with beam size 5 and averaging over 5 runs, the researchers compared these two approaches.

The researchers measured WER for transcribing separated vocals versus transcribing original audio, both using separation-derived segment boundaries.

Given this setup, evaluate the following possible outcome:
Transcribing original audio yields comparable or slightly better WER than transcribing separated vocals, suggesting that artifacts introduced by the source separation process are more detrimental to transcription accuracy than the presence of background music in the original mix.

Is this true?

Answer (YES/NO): YES